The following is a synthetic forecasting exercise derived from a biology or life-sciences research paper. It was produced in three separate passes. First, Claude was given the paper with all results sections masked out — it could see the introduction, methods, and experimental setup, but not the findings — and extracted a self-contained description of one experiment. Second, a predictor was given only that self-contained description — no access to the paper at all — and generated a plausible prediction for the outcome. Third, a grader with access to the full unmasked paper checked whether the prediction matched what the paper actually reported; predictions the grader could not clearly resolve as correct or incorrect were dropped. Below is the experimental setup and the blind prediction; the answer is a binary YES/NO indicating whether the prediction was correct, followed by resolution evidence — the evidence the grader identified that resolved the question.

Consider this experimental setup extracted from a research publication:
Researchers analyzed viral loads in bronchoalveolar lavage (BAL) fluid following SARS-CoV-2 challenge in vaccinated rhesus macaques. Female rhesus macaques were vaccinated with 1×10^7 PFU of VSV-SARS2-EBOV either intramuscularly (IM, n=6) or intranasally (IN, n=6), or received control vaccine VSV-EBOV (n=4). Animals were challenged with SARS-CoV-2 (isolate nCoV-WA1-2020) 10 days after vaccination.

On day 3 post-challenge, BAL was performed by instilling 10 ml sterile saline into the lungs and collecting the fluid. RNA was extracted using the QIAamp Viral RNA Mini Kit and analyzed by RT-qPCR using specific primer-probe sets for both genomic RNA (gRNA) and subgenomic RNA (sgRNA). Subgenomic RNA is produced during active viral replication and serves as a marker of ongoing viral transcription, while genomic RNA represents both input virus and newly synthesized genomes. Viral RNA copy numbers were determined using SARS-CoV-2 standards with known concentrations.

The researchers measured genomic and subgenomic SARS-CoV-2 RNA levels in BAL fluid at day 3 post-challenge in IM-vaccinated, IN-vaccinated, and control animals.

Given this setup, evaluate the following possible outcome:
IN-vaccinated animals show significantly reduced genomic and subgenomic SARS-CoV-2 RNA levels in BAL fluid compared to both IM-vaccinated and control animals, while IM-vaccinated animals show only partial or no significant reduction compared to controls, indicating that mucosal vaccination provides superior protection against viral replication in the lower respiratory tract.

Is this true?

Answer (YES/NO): NO